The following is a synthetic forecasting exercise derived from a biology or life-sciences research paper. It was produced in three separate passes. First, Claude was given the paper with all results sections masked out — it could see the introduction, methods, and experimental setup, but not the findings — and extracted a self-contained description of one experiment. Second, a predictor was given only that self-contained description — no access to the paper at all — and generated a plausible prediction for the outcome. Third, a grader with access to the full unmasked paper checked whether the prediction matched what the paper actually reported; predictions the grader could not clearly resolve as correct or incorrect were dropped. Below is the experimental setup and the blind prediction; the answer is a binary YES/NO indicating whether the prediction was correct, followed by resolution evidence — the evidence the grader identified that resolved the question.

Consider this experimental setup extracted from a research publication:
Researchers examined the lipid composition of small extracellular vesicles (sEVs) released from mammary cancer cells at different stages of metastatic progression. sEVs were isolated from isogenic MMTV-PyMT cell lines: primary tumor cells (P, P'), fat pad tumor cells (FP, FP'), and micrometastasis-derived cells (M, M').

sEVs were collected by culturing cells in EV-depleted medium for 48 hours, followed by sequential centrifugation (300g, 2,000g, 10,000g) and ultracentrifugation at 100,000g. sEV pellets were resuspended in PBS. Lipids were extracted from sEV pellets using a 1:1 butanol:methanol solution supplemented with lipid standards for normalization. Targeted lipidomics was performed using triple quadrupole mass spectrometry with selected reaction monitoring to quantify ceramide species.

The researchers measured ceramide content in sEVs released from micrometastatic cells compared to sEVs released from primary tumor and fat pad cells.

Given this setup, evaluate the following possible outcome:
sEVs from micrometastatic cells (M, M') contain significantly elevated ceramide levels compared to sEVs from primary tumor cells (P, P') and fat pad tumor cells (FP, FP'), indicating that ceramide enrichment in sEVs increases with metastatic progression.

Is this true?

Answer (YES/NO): YES